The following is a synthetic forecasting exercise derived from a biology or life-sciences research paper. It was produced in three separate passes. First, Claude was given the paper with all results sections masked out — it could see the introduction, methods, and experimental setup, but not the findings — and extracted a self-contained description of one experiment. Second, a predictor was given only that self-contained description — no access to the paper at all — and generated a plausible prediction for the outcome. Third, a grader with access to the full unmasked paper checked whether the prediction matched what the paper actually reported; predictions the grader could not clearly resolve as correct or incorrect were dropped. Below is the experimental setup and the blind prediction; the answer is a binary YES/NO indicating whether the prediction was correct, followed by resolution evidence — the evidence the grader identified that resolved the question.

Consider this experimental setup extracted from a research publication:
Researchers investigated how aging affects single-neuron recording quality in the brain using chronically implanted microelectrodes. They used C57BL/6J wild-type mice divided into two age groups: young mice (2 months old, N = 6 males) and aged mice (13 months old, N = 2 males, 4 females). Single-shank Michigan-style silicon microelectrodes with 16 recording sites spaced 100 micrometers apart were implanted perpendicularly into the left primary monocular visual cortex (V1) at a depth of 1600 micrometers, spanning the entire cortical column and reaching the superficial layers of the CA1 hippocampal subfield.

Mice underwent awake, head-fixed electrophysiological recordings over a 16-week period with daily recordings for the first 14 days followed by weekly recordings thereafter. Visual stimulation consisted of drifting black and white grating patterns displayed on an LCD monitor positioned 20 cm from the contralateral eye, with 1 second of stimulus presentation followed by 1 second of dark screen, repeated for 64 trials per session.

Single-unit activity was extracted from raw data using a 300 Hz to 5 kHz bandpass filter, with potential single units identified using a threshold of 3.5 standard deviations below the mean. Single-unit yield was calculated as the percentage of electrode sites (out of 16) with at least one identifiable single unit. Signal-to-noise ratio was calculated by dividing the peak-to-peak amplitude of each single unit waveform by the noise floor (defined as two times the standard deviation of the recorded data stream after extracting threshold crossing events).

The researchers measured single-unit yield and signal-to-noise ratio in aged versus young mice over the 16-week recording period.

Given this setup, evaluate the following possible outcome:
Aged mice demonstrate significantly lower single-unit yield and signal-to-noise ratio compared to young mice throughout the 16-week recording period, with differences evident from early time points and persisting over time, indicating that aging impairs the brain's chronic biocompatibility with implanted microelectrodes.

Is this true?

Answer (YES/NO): NO